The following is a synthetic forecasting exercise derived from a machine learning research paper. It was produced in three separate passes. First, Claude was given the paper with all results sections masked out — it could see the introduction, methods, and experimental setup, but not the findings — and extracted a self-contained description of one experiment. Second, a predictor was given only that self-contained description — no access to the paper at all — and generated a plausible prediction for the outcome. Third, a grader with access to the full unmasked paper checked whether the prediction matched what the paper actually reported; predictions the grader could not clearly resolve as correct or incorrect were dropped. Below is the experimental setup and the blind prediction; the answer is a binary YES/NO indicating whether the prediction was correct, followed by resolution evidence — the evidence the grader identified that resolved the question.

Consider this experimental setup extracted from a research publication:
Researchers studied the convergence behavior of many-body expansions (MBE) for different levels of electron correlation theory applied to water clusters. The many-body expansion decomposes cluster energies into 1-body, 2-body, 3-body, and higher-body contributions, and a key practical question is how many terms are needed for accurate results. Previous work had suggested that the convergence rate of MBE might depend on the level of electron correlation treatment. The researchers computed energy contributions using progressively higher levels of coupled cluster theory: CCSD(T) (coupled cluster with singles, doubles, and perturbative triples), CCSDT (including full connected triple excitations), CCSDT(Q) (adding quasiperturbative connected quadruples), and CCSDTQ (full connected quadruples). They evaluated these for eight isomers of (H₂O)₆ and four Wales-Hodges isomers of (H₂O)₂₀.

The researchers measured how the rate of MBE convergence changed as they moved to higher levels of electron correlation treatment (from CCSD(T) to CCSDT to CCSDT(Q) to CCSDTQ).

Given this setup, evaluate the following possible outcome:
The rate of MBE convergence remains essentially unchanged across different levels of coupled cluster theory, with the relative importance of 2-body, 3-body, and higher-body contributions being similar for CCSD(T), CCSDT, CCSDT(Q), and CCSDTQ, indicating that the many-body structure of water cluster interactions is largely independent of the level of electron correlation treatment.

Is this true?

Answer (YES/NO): NO